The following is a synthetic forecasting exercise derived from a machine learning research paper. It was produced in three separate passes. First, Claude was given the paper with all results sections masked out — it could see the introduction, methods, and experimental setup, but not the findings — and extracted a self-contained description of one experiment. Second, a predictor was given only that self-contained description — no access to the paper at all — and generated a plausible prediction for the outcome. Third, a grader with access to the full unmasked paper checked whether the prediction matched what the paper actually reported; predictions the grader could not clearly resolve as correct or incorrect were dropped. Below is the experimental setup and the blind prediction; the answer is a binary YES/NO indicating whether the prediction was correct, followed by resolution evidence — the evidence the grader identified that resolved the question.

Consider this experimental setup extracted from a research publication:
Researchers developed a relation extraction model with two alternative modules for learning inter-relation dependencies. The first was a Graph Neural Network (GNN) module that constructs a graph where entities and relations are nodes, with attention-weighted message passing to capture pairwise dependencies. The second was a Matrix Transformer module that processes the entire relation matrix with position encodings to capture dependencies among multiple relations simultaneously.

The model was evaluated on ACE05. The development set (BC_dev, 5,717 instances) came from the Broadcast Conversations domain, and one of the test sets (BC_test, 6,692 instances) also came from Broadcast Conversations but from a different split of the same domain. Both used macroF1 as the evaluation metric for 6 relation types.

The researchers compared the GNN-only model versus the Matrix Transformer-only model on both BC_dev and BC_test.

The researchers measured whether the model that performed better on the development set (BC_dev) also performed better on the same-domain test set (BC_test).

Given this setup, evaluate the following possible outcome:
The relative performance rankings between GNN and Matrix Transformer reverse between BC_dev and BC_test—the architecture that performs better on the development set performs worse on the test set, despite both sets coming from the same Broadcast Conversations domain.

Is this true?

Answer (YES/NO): YES